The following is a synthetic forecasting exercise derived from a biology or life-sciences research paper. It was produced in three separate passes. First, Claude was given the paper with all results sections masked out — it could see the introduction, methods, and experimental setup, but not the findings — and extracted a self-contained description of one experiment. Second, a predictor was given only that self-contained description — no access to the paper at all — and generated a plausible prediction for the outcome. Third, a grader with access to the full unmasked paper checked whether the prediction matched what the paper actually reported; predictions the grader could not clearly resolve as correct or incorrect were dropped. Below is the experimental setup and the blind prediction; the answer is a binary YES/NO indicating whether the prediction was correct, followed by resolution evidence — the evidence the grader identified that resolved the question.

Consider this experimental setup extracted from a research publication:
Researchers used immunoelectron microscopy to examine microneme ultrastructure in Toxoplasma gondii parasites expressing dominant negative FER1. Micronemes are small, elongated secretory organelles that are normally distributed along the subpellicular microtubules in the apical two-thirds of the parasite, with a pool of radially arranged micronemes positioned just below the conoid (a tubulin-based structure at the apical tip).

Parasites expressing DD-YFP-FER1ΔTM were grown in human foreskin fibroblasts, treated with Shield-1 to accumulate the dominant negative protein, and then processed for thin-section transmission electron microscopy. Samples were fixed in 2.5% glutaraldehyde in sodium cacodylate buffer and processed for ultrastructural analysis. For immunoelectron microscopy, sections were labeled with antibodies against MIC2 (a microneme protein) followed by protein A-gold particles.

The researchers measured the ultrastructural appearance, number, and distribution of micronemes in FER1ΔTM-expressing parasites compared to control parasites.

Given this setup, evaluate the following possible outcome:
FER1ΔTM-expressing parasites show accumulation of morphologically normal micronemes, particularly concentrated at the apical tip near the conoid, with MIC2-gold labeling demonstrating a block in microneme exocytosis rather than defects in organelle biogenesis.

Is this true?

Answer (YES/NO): NO